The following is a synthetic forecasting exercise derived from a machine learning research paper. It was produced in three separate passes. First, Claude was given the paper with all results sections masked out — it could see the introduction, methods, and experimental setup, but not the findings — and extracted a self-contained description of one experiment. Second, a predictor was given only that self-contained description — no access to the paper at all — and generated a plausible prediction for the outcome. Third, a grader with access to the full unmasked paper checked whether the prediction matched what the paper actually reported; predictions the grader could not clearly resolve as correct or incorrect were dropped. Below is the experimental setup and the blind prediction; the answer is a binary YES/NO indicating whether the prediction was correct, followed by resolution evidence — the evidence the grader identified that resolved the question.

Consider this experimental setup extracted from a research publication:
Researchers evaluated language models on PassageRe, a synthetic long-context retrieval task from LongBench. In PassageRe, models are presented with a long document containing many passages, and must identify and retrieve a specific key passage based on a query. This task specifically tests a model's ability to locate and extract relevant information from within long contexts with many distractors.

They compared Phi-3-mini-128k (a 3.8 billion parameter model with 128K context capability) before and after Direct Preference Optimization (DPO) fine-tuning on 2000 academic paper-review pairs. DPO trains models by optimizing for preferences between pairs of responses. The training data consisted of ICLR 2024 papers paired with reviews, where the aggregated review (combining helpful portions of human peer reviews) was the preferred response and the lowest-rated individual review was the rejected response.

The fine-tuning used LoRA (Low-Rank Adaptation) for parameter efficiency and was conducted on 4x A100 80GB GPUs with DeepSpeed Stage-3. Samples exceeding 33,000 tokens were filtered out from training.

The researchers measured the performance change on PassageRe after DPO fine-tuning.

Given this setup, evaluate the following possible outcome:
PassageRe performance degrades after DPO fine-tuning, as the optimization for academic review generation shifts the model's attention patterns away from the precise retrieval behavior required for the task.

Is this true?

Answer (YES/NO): NO